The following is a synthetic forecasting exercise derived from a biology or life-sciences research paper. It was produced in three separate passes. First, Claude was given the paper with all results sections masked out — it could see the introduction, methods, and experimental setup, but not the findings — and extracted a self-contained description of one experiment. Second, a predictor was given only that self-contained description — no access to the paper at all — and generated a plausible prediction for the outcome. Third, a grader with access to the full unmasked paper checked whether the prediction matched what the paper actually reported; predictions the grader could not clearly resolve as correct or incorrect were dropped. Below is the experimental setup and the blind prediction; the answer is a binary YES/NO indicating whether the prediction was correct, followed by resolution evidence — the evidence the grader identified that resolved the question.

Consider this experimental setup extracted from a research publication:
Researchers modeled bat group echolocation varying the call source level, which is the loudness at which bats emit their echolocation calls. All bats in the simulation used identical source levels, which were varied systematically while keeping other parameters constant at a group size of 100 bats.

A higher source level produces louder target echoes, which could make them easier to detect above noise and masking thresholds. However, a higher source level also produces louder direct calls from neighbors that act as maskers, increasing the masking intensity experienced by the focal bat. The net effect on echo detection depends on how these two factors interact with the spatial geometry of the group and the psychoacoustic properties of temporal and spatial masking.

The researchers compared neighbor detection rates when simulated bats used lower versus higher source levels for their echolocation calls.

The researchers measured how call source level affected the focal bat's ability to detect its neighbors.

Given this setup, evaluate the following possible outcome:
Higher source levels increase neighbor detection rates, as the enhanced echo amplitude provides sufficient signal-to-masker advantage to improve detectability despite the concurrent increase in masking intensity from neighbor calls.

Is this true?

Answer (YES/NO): NO